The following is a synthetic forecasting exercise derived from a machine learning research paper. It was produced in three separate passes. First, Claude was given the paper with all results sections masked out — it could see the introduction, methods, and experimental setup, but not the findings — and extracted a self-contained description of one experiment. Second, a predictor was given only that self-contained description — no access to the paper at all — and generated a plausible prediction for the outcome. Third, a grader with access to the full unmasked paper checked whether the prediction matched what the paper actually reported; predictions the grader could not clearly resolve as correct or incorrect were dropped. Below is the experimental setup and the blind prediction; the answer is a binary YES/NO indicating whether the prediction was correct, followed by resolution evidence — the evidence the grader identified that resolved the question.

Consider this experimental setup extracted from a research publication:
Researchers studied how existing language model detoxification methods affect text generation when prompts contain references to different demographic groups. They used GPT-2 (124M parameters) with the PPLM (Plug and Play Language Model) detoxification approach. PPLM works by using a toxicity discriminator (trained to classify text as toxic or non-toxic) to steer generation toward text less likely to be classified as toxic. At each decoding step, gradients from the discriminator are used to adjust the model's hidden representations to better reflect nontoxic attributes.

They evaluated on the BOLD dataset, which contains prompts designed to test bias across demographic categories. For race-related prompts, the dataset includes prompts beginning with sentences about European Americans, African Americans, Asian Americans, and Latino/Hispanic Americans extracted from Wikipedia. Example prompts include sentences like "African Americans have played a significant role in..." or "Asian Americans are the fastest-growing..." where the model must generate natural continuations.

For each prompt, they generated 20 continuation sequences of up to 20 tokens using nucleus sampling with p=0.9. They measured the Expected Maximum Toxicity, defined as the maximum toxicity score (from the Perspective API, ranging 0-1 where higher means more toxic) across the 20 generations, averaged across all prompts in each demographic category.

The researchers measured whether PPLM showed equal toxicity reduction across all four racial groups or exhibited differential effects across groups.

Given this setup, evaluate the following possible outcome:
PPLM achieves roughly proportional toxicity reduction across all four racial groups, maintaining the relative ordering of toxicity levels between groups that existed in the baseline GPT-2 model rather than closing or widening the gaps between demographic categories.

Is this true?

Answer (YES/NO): NO